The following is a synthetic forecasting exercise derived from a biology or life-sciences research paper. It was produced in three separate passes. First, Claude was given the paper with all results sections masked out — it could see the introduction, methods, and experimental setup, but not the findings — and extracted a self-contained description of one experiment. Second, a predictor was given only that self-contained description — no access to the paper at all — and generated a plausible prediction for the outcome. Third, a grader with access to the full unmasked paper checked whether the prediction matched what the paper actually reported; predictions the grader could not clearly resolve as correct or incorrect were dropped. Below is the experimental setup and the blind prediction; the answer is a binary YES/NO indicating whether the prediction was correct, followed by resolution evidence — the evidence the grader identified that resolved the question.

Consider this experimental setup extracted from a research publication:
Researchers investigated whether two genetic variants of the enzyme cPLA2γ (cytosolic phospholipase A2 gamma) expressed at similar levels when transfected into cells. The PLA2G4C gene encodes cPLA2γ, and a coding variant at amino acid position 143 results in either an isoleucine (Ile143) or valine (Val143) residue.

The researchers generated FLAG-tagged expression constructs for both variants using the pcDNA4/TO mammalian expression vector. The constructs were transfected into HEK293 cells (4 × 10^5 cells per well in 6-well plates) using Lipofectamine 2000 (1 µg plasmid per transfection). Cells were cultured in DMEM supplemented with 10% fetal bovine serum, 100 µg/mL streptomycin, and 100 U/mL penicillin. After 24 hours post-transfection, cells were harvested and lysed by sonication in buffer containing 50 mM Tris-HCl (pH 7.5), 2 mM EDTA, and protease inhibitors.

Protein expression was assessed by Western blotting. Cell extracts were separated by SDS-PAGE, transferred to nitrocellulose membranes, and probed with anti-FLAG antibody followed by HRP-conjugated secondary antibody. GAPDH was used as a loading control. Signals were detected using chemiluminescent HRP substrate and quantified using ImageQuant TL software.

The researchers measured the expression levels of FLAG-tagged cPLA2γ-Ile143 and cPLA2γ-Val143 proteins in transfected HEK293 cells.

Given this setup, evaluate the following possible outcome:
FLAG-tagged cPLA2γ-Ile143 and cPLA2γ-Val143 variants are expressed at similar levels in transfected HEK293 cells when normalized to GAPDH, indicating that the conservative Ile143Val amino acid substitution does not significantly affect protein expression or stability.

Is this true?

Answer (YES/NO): YES